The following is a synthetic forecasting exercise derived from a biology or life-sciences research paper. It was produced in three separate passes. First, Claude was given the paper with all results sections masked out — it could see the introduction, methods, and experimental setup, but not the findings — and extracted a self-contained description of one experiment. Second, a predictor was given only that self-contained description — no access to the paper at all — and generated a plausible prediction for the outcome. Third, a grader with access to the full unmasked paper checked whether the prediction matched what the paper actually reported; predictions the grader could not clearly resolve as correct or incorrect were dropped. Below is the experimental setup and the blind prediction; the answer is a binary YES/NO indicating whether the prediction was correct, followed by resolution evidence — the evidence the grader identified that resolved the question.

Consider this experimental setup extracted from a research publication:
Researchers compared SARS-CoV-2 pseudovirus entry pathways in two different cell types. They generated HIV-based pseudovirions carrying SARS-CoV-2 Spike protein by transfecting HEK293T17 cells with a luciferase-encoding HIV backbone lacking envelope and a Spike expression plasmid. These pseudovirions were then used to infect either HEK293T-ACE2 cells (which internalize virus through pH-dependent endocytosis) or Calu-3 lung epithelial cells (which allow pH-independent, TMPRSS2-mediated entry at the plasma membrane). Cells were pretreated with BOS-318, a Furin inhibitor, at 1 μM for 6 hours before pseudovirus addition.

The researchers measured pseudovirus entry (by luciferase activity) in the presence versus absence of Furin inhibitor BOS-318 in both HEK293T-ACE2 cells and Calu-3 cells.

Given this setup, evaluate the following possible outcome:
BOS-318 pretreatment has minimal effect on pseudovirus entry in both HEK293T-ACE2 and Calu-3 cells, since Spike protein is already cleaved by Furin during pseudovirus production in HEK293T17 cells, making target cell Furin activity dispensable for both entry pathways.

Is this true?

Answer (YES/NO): NO